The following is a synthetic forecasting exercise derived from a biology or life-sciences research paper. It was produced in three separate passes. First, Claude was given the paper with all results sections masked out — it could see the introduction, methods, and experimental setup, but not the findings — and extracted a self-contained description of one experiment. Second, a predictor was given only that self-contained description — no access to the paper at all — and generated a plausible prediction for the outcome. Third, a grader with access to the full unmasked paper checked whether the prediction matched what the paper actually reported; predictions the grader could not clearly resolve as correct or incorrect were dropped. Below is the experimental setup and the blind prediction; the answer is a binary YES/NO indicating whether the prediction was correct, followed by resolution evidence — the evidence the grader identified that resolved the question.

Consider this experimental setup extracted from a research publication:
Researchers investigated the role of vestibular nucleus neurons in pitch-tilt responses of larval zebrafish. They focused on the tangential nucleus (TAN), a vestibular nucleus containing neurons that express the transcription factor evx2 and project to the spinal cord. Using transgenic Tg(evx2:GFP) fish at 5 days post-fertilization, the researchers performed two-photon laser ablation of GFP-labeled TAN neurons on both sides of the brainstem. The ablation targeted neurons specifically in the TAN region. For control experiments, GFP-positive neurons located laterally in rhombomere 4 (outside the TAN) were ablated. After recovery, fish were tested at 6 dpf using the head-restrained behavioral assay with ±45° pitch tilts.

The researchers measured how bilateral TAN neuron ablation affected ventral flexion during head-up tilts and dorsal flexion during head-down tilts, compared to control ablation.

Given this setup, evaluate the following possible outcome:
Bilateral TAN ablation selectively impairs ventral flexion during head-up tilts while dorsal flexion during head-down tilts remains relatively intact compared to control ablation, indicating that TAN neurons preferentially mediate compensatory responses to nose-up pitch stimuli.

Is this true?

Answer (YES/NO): NO